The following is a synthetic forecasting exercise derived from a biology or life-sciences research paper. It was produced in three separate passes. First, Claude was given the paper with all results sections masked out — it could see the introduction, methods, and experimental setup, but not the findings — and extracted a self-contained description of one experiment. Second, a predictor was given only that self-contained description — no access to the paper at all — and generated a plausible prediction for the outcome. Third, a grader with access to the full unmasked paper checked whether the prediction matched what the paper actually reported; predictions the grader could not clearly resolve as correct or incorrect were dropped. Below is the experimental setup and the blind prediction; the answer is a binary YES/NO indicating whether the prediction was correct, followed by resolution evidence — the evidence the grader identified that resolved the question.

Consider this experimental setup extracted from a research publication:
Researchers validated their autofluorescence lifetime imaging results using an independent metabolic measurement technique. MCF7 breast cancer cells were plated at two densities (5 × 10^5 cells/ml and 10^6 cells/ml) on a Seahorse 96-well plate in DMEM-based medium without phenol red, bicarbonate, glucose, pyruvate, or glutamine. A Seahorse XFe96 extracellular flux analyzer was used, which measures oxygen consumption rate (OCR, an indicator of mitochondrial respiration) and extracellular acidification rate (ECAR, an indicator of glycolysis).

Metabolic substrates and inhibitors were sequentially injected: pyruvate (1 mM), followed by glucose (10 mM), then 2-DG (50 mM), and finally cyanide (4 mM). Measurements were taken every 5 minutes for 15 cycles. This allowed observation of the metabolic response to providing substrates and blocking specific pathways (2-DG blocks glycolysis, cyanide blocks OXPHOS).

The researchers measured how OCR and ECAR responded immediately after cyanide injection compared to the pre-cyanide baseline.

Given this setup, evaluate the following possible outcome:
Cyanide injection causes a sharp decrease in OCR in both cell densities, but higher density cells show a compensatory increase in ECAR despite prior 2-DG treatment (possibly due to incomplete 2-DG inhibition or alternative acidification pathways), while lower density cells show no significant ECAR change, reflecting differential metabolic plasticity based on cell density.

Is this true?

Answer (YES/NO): NO